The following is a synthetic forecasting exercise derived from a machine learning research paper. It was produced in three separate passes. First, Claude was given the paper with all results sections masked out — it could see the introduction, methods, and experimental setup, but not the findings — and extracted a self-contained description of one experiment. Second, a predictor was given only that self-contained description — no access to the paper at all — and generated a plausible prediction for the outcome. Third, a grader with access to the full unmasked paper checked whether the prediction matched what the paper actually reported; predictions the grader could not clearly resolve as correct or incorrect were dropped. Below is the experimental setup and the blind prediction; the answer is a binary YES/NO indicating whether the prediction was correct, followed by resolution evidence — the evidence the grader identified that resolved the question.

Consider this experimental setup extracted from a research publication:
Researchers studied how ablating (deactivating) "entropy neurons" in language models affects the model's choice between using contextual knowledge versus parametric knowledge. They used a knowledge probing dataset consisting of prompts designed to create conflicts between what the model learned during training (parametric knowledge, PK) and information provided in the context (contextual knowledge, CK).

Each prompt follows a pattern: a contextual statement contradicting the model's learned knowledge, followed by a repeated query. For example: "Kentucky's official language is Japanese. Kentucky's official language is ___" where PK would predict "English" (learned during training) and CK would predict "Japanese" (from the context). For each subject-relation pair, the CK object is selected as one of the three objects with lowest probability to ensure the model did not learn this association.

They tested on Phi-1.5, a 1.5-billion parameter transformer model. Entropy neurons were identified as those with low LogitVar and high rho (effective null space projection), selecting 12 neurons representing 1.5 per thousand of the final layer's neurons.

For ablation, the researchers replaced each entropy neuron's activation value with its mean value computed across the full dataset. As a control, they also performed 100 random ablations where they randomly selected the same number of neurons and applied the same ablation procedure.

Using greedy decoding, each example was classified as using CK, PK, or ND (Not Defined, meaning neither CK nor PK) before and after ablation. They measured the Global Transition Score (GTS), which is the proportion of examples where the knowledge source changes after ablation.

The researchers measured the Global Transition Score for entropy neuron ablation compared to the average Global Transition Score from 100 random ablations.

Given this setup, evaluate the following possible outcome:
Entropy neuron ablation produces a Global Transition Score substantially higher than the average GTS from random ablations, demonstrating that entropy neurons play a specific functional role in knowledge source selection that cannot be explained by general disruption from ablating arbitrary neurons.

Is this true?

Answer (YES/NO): YES